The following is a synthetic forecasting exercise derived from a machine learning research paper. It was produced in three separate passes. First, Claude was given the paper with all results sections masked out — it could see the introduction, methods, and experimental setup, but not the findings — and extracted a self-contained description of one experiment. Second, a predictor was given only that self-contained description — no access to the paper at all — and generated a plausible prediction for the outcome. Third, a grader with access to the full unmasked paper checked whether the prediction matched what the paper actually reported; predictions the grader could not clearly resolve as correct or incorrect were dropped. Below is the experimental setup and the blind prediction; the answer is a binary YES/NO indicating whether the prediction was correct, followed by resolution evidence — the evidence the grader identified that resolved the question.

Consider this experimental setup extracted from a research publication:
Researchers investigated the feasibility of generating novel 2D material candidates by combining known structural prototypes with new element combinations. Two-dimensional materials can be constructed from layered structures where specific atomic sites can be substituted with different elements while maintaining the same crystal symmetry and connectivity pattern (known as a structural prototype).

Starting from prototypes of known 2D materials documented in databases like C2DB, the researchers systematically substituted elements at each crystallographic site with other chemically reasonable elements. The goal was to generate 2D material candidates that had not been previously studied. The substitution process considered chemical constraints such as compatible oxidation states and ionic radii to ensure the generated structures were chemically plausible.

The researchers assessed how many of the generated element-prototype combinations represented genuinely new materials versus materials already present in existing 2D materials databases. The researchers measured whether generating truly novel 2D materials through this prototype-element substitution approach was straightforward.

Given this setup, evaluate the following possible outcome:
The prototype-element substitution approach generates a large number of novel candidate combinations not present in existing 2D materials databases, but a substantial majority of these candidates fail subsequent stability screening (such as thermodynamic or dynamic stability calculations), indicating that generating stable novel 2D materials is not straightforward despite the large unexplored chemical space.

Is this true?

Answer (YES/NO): NO